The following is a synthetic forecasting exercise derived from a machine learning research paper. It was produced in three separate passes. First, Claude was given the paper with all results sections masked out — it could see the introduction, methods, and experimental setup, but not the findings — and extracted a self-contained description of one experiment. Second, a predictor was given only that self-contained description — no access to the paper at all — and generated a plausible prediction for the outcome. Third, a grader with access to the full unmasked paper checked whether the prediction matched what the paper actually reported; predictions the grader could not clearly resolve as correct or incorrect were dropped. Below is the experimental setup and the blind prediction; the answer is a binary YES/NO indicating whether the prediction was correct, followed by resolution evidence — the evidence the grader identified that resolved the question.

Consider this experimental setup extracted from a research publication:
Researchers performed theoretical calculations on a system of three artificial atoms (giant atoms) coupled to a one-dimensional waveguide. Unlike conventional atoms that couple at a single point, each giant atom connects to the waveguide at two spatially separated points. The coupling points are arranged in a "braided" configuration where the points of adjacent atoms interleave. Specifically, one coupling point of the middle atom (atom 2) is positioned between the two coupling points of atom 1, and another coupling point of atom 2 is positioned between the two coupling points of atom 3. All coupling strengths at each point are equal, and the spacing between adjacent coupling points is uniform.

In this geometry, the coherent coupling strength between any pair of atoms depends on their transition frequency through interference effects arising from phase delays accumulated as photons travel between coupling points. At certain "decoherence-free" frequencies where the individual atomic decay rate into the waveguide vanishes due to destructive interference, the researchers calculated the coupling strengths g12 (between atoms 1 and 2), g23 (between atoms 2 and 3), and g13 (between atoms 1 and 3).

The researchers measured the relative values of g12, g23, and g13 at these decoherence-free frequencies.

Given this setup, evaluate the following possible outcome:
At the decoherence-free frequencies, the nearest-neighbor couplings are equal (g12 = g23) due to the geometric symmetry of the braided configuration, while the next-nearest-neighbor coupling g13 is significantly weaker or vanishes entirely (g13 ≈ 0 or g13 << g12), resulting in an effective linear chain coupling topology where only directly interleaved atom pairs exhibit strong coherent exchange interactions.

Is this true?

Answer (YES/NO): YES